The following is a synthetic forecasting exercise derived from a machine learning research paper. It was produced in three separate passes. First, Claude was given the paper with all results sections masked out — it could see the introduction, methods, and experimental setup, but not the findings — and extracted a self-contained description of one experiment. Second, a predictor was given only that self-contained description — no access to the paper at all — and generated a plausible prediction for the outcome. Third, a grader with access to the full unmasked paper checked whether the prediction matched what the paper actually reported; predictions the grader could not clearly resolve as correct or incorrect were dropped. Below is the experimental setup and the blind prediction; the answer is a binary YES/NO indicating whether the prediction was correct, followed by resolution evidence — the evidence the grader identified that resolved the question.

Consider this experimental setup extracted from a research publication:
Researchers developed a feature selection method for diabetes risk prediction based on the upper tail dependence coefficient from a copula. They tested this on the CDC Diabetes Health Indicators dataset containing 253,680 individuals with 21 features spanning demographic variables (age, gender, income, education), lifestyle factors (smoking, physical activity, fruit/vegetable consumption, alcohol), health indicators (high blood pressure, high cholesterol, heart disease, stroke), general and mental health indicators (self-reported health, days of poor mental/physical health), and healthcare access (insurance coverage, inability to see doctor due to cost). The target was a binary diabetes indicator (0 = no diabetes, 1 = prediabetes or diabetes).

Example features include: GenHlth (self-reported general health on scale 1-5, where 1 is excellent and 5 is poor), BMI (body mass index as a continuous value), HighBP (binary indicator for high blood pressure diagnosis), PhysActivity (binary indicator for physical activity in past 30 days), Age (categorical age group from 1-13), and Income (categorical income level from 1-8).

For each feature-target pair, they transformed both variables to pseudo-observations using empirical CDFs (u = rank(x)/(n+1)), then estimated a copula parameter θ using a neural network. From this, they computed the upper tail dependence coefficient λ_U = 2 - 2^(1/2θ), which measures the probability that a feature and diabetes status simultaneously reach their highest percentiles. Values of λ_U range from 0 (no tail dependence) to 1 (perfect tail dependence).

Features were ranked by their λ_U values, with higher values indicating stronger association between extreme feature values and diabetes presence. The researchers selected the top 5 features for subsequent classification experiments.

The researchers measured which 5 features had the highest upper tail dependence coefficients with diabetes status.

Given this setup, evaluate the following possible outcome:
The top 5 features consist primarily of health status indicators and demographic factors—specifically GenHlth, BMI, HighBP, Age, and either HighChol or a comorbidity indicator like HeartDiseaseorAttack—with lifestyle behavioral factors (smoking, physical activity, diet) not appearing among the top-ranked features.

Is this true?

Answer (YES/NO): NO